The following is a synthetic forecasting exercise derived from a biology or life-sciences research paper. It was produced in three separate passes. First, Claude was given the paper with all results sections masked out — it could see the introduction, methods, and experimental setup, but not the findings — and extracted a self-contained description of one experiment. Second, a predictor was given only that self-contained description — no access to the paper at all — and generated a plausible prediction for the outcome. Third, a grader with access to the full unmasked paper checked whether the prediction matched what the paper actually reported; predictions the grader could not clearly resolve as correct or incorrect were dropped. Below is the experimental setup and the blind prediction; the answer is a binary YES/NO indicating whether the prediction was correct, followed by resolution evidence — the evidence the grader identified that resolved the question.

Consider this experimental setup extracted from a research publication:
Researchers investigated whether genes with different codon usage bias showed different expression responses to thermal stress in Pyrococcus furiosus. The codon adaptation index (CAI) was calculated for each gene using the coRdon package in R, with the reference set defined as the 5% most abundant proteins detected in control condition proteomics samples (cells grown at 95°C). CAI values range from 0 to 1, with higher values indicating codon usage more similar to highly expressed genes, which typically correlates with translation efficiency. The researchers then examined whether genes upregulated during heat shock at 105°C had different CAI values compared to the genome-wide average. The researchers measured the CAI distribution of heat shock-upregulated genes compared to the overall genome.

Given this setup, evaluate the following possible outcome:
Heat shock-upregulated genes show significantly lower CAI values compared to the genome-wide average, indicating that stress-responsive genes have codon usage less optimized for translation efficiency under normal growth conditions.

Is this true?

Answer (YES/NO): NO